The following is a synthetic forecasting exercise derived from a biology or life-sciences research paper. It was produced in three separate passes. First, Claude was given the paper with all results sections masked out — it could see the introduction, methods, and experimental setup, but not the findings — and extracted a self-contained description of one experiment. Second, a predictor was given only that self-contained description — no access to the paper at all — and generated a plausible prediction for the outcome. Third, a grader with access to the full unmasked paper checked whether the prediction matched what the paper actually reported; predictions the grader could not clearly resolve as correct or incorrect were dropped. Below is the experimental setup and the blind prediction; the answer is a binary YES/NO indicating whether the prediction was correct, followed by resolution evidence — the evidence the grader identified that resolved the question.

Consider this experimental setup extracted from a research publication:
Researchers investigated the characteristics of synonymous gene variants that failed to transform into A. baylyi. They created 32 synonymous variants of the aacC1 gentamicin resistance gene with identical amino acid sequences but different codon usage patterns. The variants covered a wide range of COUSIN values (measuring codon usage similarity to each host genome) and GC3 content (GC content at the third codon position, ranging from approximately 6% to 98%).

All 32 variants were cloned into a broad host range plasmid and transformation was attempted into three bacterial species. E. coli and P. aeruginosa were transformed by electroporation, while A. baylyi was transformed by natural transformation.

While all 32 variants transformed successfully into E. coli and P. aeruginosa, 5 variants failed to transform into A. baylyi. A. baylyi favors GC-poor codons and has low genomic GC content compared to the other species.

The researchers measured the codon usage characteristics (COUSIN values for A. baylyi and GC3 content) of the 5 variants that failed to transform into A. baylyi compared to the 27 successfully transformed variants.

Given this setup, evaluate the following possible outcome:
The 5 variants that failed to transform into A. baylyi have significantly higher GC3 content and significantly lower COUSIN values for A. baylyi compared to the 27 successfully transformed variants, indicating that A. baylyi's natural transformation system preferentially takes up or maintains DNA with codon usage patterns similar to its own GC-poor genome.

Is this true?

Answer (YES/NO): NO